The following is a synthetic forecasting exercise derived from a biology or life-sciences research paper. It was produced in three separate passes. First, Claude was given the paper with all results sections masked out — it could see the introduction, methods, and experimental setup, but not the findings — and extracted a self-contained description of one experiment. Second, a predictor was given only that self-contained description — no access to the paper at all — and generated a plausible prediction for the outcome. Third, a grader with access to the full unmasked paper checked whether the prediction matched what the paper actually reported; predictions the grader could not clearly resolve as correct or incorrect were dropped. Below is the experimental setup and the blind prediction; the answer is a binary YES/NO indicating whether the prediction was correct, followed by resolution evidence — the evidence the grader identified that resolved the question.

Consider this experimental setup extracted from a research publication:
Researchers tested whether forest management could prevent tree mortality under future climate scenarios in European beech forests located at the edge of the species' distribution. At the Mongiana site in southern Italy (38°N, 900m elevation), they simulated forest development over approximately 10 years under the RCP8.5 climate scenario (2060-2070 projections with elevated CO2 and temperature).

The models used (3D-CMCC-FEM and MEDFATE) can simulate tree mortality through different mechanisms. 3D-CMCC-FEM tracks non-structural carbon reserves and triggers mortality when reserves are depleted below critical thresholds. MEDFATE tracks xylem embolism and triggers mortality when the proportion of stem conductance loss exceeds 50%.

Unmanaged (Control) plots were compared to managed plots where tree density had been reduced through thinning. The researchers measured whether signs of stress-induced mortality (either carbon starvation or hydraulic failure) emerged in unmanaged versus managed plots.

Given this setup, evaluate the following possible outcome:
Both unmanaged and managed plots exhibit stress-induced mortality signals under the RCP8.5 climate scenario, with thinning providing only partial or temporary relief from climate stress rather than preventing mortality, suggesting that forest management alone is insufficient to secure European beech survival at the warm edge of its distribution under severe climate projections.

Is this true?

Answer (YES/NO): YES